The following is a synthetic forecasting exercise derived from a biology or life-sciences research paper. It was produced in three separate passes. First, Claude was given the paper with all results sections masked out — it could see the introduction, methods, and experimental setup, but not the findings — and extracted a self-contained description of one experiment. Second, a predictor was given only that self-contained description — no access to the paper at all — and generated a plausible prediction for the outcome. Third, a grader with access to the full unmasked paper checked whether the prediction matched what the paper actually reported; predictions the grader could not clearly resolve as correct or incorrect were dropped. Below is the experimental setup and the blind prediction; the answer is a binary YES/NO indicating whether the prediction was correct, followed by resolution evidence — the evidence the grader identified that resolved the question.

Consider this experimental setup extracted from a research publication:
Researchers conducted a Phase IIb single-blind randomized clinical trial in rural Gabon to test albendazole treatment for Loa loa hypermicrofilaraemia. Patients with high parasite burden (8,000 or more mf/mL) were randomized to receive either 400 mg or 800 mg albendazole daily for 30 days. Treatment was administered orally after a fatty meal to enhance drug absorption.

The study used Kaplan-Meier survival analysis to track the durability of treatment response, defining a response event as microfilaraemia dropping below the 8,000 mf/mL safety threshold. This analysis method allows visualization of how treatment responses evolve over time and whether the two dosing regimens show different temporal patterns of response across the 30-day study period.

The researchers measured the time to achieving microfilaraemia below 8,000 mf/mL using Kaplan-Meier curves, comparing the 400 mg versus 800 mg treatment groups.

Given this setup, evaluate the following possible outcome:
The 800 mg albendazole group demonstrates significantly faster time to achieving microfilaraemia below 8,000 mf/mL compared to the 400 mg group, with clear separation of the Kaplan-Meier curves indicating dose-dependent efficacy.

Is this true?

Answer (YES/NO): NO